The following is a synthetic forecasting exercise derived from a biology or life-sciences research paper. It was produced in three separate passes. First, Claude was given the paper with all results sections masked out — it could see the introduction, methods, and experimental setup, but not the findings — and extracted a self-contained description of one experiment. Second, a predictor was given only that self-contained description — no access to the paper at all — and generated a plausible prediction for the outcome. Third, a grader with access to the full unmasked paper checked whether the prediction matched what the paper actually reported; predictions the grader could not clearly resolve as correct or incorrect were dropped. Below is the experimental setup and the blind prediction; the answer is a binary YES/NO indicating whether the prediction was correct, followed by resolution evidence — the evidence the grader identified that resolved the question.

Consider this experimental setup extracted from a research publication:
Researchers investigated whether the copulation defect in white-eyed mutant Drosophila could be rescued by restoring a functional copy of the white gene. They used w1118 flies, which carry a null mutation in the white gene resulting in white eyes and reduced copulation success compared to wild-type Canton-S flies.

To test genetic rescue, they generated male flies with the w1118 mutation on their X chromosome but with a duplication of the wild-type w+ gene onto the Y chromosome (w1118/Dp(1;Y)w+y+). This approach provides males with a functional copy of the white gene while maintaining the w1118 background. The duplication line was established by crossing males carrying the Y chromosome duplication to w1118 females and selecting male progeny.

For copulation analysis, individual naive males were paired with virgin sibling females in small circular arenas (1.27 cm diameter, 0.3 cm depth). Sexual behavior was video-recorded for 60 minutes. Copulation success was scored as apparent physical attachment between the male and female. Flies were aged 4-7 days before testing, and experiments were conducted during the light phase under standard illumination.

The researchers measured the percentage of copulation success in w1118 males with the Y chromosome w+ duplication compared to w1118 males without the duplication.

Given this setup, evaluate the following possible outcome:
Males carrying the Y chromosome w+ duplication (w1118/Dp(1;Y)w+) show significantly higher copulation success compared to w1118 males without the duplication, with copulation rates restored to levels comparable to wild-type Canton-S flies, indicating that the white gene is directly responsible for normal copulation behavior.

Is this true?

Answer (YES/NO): YES